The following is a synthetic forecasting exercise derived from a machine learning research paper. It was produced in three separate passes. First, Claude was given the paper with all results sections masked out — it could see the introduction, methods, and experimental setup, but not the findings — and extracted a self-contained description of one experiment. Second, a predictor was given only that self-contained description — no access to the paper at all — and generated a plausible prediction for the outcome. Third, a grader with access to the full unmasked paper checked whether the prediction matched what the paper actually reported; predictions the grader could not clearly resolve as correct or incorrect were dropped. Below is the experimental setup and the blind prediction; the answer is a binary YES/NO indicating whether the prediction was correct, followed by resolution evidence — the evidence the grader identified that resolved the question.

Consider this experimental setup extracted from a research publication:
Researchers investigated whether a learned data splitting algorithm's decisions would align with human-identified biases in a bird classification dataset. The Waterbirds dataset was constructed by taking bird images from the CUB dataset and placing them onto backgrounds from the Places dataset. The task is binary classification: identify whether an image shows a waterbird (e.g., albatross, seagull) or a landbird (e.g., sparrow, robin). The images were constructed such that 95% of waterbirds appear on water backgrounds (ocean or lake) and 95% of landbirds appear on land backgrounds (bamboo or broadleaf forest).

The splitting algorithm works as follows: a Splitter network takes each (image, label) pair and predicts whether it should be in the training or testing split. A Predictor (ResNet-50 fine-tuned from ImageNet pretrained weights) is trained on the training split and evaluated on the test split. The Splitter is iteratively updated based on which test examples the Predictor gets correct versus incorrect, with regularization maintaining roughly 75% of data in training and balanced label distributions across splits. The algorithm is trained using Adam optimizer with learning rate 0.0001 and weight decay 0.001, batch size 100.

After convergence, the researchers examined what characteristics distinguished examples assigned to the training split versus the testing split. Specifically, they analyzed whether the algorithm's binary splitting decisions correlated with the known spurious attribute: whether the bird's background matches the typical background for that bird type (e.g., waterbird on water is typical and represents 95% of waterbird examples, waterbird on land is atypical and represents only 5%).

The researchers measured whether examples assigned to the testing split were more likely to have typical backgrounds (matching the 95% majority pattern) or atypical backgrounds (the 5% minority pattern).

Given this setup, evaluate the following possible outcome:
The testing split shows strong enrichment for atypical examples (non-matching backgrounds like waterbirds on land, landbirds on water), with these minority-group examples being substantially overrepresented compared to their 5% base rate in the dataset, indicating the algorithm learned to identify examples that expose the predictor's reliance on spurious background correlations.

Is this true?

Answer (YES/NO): YES